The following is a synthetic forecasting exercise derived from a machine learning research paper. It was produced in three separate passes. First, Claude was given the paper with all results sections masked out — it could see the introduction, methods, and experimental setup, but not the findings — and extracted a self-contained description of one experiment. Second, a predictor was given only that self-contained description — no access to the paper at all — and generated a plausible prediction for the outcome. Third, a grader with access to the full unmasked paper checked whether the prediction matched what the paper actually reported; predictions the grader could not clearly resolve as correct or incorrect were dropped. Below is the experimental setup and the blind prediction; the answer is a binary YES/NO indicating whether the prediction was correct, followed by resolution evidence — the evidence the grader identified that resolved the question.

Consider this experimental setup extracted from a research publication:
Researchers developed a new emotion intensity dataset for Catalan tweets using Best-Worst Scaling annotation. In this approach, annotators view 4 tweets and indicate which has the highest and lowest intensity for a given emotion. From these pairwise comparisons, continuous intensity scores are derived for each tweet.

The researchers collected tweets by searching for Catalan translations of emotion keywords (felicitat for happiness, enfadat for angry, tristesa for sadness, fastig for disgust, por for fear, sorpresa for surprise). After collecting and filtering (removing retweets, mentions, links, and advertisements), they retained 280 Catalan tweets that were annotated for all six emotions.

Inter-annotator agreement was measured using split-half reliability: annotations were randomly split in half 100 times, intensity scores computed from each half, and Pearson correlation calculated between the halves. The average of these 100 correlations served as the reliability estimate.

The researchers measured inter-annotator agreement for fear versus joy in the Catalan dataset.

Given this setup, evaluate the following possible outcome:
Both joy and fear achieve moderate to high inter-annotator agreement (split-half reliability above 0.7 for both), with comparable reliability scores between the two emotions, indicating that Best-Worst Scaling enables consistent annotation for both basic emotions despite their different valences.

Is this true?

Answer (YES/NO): NO